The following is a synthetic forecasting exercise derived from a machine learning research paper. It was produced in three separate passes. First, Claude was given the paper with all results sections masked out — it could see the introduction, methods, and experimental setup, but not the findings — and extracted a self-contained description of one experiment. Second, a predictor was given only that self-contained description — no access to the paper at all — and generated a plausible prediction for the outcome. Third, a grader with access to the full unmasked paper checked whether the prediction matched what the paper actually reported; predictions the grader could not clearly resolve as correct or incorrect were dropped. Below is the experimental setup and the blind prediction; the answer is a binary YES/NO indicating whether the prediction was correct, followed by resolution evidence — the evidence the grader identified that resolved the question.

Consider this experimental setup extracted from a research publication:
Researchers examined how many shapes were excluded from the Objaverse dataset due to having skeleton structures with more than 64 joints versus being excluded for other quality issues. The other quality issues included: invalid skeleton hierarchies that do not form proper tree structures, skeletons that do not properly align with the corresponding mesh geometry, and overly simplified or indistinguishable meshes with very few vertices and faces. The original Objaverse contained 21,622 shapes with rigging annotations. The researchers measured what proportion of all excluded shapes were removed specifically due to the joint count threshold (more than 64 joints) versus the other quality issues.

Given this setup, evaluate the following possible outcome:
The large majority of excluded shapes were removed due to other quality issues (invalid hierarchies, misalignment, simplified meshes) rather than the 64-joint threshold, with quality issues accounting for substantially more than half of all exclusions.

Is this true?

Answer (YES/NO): YES